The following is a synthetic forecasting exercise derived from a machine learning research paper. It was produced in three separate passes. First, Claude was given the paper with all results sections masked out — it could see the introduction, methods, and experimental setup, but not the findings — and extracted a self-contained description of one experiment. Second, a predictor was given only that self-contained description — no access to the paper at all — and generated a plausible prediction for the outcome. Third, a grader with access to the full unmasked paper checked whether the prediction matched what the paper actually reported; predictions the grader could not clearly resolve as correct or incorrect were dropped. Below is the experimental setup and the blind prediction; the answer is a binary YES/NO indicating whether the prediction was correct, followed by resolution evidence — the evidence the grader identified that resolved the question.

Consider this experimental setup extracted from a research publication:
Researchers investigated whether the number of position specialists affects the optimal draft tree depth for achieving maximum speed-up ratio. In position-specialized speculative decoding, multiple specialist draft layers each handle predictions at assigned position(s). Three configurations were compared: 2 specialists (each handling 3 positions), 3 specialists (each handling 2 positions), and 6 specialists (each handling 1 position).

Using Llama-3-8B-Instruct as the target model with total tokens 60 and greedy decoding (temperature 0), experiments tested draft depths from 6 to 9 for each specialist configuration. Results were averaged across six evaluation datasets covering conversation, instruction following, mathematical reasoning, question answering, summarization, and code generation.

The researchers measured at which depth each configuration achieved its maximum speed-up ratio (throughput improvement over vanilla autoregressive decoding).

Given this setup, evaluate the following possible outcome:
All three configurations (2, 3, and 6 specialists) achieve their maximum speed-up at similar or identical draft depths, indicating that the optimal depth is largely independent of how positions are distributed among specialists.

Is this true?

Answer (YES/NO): YES